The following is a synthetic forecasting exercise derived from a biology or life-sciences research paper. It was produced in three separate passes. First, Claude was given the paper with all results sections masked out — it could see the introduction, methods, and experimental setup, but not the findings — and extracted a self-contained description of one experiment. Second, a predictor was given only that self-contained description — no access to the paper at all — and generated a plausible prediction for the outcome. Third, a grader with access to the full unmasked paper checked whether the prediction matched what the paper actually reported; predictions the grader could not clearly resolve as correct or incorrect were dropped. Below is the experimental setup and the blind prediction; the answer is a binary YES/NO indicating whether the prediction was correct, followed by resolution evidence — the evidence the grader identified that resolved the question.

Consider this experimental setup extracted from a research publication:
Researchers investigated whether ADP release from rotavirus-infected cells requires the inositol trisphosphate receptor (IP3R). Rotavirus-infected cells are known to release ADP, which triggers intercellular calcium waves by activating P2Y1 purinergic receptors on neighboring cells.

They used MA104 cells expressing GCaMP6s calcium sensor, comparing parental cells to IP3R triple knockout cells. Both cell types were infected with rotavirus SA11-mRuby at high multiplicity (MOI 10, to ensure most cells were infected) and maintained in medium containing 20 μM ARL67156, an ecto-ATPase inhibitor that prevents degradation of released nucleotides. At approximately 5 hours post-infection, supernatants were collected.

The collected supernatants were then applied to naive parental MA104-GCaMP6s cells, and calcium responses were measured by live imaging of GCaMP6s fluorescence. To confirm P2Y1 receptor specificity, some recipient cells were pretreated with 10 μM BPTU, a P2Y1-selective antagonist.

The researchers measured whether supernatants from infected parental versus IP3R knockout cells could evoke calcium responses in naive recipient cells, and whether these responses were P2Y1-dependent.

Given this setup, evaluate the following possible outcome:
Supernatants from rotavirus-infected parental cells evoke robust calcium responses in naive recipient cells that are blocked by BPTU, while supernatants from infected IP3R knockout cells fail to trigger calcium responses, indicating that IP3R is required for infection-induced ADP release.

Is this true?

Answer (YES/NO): NO